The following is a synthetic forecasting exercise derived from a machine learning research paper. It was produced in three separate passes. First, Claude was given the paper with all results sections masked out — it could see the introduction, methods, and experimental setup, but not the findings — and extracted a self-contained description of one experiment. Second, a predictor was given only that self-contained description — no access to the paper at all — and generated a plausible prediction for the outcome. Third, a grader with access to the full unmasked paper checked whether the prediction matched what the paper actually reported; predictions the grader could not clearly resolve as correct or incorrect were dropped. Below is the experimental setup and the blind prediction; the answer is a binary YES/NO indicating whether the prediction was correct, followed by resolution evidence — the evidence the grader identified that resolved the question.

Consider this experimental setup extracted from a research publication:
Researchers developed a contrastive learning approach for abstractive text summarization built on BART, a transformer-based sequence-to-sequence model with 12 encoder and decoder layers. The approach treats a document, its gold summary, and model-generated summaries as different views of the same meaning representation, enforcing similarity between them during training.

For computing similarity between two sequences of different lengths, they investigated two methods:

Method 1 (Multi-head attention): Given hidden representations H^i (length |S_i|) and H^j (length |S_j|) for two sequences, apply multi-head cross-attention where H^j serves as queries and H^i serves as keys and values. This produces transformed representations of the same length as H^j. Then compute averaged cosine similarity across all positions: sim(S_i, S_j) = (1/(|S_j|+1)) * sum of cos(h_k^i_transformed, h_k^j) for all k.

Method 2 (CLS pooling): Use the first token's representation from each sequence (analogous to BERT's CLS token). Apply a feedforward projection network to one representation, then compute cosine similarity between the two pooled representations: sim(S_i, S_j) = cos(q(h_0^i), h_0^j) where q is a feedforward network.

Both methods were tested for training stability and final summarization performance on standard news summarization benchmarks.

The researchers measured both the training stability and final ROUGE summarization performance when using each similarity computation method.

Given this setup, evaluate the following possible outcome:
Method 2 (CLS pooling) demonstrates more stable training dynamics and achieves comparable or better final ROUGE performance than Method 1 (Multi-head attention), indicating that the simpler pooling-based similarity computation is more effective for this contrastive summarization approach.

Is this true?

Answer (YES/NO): NO